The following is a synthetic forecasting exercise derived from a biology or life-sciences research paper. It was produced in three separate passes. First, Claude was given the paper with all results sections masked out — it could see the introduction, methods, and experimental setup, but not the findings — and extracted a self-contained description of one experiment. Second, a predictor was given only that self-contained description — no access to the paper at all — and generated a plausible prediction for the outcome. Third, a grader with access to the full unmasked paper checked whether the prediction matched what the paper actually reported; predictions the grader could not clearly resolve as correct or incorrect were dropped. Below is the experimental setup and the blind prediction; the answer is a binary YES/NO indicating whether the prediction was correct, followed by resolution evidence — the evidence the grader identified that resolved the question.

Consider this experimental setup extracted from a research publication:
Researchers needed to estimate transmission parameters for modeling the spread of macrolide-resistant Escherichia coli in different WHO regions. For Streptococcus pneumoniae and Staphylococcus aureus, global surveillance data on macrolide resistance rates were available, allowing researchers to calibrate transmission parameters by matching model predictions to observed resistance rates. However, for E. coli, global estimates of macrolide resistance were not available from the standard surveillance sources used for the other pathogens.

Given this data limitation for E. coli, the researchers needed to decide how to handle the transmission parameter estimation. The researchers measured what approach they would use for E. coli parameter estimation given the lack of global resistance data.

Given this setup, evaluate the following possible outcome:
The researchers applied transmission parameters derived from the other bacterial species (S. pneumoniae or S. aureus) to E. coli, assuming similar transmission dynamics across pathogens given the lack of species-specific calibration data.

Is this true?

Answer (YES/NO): NO